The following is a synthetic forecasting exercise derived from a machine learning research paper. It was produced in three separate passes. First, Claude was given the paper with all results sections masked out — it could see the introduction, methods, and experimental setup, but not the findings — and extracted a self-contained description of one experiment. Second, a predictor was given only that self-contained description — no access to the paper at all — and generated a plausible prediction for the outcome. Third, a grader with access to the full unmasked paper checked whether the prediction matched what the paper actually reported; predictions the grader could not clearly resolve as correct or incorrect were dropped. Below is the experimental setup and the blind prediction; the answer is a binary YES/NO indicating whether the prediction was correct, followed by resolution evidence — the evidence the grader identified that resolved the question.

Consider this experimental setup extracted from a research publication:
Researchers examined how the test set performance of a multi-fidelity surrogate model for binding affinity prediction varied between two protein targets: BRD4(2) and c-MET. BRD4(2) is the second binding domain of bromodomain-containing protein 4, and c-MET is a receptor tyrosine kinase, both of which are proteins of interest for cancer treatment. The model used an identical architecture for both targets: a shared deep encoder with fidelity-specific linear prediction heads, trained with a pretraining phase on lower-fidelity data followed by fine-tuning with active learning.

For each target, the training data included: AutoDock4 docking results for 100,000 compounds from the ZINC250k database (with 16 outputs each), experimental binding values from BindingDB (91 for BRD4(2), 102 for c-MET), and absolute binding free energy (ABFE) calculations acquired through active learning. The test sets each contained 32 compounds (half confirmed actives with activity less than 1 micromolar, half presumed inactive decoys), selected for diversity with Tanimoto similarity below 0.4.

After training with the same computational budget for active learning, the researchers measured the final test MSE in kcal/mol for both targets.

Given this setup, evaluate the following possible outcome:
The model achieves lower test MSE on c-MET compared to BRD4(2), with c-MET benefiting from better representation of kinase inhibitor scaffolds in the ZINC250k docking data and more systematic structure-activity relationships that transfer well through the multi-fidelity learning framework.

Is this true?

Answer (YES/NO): NO